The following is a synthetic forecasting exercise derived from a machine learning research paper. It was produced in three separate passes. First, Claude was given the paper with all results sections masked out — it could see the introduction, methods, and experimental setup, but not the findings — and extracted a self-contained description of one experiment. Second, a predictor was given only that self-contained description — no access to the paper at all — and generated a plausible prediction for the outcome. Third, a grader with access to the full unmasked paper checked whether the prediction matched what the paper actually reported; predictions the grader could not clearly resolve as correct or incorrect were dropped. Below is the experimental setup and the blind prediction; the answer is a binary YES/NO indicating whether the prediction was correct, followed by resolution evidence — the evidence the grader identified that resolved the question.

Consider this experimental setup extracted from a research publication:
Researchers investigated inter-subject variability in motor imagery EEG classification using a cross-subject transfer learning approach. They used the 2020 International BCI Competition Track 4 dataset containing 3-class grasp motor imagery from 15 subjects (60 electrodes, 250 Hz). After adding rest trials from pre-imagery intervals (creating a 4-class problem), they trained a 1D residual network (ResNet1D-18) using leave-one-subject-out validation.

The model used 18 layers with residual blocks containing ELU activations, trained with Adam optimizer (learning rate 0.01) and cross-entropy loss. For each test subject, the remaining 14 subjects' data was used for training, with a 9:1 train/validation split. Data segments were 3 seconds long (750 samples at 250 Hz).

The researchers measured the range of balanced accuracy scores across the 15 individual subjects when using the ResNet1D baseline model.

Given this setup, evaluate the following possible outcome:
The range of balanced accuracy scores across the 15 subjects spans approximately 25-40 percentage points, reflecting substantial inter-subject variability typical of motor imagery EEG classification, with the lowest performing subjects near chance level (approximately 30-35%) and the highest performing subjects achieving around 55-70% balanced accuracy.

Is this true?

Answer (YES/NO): NO